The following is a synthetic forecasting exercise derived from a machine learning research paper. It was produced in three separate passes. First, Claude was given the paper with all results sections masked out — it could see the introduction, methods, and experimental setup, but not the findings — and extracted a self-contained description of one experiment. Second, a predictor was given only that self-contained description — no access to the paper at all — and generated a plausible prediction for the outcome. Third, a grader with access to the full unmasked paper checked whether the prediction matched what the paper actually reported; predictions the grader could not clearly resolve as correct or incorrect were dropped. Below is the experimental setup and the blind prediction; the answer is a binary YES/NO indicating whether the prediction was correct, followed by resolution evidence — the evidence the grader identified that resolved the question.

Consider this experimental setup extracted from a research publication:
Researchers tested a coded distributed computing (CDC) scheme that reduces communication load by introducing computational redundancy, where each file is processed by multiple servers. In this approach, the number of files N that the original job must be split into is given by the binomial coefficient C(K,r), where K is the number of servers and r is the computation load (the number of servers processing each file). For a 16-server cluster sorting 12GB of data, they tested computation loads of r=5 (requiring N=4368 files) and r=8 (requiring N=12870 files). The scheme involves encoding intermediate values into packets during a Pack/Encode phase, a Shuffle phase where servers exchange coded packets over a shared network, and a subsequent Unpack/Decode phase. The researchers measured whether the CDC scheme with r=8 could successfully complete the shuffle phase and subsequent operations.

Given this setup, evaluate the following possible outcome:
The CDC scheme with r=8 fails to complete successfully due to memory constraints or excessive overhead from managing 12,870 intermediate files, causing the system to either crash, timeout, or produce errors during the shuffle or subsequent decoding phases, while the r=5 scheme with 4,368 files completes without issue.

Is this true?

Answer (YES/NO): YES